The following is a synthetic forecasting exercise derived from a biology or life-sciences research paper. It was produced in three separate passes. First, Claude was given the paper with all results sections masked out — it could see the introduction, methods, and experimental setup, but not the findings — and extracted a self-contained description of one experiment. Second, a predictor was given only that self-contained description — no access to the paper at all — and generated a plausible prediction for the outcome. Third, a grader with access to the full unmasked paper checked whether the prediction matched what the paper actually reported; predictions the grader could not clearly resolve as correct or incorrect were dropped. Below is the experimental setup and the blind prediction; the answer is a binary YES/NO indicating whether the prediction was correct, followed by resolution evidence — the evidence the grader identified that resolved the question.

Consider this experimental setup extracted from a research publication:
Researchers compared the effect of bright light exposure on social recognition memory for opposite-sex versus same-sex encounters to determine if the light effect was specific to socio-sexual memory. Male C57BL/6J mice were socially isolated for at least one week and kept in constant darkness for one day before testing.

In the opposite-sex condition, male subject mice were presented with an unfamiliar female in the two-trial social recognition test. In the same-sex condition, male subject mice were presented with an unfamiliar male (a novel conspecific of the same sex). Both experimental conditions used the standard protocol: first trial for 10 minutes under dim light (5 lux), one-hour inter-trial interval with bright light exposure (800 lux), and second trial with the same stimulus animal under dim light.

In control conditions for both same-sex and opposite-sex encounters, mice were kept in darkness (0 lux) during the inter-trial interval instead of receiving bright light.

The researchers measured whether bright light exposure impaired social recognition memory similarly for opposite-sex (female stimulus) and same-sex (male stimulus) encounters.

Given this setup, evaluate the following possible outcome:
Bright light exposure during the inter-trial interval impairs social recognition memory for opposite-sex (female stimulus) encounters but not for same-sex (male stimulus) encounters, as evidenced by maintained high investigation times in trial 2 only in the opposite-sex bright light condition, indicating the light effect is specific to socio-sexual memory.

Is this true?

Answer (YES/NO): NO